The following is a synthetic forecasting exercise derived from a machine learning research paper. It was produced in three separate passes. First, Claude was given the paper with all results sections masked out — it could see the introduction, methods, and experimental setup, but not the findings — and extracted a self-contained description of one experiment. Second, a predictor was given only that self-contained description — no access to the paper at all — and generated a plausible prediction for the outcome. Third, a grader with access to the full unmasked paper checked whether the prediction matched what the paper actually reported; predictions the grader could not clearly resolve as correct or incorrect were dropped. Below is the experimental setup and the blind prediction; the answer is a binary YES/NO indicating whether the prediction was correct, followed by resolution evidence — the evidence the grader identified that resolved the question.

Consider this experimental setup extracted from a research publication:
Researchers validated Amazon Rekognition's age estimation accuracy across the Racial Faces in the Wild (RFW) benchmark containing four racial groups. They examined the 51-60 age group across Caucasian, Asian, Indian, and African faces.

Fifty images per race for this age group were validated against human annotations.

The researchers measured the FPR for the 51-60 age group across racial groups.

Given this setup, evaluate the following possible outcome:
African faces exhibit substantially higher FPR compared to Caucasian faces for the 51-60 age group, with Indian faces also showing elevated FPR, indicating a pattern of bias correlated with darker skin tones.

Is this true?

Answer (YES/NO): NO